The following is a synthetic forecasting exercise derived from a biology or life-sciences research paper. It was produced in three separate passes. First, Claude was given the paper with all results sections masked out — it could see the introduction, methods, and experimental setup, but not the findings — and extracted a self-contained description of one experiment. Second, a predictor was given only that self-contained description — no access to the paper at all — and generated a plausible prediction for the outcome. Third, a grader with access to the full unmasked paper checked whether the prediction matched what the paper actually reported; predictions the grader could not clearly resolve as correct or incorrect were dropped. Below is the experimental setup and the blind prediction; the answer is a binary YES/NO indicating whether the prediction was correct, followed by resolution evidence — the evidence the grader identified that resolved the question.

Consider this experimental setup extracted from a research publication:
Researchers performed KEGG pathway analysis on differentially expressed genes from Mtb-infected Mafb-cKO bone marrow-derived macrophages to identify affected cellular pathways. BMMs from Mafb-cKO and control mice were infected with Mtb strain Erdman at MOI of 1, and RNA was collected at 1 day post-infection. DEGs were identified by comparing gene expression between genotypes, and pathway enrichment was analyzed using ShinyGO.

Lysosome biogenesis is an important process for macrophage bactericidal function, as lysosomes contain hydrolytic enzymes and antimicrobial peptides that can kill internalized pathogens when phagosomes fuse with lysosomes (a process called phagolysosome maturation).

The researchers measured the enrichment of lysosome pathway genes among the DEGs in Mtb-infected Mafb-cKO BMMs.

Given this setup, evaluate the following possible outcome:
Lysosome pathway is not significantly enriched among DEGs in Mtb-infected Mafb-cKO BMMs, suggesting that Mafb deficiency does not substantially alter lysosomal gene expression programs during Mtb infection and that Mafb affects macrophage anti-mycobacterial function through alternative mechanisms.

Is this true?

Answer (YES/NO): NO